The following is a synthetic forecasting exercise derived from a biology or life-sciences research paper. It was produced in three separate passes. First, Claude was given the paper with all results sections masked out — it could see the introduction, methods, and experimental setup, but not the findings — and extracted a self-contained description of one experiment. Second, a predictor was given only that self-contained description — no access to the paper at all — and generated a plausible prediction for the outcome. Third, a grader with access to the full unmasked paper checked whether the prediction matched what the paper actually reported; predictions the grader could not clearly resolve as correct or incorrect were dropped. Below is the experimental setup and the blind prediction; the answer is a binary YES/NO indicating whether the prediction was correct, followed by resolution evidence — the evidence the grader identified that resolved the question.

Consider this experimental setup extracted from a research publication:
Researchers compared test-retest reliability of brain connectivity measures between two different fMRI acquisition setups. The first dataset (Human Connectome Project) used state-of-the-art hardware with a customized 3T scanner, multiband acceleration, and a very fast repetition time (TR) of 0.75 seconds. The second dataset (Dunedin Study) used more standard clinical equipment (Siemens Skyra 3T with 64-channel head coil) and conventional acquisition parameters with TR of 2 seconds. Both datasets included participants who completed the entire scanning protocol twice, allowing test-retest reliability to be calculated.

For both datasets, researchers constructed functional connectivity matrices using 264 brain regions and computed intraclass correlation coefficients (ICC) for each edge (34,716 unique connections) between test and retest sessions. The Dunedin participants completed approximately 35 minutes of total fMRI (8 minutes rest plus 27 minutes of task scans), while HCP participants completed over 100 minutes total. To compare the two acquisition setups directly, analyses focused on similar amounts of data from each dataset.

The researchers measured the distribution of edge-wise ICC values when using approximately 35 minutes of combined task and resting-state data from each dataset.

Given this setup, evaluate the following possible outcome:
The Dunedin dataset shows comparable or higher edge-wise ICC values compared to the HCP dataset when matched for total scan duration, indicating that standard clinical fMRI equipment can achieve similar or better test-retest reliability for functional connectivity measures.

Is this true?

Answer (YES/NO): YES